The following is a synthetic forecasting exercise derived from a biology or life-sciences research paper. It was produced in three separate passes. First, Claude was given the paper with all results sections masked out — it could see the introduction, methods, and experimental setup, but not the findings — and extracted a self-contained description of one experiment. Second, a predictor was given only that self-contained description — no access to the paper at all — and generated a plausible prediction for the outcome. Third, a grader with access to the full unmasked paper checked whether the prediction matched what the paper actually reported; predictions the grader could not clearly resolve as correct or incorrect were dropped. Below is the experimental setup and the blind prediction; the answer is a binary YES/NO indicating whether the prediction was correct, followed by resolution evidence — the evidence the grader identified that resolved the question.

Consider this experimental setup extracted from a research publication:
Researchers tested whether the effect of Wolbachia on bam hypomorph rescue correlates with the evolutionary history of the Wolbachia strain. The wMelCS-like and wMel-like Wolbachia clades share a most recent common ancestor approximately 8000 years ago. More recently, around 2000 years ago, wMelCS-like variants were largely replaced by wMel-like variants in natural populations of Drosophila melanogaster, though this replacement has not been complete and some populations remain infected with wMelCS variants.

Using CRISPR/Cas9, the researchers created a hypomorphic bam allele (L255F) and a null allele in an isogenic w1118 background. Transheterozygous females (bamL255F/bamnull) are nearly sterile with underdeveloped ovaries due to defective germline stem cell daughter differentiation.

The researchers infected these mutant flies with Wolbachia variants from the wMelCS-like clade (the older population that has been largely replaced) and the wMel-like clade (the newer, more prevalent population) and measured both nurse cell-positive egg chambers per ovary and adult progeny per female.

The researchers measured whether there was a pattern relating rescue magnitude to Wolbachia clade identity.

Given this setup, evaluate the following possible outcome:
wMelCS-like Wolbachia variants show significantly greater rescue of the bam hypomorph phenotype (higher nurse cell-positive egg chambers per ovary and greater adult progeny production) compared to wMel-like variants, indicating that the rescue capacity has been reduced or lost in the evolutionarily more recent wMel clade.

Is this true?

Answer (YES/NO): YES